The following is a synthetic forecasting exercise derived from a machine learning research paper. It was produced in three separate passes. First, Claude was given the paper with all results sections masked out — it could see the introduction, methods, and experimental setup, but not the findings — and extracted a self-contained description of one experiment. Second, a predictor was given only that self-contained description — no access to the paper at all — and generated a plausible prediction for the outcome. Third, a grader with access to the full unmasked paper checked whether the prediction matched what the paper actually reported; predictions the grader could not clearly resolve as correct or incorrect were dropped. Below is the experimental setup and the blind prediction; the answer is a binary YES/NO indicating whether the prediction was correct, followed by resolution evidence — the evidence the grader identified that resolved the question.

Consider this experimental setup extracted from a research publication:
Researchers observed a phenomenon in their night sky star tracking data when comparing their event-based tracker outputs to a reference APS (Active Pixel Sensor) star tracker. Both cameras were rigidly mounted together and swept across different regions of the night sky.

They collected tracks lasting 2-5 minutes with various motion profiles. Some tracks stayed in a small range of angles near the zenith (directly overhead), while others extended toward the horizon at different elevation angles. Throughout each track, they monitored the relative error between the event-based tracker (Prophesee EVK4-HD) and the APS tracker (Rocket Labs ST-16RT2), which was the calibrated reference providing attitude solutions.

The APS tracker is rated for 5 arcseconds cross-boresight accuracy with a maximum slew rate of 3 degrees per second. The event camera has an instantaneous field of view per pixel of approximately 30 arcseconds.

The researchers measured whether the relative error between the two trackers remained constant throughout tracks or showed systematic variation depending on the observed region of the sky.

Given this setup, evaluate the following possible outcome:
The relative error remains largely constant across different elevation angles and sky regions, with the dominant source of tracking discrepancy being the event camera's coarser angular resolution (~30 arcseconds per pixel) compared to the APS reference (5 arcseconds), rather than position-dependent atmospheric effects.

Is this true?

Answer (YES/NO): NO